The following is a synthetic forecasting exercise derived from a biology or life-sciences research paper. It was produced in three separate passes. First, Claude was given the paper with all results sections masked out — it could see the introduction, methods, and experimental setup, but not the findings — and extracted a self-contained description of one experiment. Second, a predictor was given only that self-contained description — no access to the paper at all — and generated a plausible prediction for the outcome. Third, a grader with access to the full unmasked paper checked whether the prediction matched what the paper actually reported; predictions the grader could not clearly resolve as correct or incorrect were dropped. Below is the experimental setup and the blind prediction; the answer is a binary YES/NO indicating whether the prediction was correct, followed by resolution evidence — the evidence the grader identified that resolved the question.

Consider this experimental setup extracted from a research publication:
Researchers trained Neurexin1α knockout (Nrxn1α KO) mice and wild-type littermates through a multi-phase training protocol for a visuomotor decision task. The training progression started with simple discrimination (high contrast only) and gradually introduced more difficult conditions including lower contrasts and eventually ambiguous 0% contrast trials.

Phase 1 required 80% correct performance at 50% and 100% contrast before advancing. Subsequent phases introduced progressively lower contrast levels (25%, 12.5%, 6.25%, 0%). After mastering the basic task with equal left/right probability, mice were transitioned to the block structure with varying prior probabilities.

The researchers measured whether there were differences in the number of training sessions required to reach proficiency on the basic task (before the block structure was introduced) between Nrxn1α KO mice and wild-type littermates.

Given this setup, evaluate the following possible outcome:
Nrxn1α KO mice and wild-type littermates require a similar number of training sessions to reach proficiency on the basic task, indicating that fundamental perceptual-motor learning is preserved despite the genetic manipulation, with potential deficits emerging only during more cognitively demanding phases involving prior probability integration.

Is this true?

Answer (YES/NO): YES